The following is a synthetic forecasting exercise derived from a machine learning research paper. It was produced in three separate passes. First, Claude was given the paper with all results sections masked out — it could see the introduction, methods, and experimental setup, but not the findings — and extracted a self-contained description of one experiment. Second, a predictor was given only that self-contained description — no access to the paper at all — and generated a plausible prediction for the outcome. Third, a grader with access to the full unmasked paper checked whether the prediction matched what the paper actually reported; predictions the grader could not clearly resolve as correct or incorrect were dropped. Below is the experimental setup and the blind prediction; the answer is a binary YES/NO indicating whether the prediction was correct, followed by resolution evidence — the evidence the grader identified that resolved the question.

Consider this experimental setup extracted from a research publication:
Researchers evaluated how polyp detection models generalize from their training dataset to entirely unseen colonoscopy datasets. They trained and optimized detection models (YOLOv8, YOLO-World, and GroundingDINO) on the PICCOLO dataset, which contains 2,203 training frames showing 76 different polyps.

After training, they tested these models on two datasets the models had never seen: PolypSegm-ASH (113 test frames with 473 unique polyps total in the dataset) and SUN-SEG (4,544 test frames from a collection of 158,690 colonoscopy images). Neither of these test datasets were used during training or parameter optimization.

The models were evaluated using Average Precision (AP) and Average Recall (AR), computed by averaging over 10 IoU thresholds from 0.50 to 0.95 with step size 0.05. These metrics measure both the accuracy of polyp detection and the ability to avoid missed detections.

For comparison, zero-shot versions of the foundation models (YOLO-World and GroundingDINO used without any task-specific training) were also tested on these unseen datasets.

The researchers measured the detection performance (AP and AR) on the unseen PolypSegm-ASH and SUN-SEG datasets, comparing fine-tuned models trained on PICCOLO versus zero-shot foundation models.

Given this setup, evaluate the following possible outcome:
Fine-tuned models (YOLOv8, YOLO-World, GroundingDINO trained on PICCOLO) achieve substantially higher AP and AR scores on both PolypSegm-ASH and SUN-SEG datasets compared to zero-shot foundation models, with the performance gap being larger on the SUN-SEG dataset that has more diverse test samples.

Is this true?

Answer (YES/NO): NO